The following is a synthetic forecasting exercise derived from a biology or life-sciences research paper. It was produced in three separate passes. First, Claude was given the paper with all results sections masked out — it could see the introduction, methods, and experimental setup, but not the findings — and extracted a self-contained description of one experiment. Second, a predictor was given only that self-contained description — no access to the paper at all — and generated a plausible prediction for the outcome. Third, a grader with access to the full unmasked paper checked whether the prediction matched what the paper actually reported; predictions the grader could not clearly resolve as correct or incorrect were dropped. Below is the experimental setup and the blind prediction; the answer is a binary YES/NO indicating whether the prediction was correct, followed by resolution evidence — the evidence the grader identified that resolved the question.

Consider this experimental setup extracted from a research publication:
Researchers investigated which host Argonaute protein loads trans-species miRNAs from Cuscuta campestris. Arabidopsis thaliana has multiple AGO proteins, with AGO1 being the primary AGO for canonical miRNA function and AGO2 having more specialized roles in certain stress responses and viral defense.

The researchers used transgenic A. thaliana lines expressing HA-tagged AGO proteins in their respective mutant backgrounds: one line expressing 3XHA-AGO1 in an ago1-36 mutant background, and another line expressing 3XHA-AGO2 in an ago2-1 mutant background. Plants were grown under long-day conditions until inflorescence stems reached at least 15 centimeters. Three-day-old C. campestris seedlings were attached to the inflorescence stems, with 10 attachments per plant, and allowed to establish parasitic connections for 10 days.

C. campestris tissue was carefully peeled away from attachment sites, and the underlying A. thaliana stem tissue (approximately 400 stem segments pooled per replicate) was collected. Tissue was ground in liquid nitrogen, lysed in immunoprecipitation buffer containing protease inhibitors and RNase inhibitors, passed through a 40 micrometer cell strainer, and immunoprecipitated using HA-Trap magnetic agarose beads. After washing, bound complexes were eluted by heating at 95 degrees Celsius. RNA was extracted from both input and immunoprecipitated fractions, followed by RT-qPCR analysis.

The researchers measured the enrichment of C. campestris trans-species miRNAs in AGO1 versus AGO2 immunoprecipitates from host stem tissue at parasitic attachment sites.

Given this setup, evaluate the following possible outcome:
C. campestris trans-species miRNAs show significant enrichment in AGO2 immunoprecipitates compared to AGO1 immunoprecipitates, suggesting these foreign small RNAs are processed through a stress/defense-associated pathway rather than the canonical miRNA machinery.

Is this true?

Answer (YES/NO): NO